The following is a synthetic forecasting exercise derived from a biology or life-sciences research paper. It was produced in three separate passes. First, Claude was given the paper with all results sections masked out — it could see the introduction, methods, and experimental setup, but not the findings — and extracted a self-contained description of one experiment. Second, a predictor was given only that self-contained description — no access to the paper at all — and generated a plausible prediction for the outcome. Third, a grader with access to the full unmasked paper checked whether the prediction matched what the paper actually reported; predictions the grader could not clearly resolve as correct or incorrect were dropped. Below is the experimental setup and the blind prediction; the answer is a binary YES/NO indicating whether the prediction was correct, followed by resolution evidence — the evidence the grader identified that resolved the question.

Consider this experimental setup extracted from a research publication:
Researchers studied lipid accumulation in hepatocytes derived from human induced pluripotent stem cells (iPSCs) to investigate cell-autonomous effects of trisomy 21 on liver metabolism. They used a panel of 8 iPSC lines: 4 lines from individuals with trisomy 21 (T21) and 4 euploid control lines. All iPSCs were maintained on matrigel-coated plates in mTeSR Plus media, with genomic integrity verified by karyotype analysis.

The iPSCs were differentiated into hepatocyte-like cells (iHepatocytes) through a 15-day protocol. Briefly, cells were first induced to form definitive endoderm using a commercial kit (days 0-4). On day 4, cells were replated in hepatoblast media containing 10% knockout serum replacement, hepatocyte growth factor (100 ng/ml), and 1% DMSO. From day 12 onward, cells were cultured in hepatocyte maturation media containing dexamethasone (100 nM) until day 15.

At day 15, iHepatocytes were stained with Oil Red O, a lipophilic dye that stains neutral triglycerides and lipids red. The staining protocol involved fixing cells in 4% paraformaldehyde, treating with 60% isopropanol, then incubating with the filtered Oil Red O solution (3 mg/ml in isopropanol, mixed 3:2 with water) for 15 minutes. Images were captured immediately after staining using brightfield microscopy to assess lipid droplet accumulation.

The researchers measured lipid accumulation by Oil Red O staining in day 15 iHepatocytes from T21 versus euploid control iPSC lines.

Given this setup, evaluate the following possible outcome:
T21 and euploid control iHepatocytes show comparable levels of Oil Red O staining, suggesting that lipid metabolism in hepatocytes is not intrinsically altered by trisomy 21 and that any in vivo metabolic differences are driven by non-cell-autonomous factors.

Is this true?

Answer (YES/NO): NO